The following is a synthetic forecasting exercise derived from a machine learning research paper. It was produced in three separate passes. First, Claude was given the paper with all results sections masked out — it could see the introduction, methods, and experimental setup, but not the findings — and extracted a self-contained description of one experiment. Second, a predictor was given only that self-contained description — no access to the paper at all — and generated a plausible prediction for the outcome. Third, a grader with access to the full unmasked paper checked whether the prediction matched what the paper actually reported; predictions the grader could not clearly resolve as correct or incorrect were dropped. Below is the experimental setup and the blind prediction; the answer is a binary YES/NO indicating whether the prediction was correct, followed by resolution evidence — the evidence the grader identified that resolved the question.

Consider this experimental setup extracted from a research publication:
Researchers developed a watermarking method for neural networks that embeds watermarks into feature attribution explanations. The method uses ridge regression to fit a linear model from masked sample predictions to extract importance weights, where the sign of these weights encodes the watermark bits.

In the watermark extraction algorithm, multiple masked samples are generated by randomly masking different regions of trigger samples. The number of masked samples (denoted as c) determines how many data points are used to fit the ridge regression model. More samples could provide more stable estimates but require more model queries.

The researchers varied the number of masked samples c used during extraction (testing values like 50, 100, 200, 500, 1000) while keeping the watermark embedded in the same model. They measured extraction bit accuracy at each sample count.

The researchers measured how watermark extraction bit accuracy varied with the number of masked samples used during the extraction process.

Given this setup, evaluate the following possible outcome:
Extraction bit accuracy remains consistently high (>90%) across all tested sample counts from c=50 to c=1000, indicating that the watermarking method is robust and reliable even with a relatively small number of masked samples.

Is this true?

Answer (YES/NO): NO